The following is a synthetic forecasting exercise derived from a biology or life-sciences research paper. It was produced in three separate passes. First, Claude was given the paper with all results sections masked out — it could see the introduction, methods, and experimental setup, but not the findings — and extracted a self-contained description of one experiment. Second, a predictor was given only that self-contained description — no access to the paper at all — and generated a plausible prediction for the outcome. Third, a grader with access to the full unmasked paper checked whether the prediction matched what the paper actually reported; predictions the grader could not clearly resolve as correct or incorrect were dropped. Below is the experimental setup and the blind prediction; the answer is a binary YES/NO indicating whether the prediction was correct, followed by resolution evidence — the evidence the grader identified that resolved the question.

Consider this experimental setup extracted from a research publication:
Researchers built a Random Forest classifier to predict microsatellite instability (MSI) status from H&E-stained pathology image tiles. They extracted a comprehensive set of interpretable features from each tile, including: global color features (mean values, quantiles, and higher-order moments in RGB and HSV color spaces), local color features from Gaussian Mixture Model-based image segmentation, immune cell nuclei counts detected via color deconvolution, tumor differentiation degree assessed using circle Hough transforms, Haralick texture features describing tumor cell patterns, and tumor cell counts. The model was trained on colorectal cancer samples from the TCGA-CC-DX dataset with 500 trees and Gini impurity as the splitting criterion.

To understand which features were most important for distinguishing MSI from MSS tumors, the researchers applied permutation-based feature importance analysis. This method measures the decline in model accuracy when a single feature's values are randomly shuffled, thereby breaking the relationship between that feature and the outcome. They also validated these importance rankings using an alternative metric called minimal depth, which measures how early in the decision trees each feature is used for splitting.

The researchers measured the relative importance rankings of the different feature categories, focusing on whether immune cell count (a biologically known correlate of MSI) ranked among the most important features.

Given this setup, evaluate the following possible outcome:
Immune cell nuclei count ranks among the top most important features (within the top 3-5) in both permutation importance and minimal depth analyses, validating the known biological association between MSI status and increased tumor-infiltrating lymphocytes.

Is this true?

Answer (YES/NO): NO